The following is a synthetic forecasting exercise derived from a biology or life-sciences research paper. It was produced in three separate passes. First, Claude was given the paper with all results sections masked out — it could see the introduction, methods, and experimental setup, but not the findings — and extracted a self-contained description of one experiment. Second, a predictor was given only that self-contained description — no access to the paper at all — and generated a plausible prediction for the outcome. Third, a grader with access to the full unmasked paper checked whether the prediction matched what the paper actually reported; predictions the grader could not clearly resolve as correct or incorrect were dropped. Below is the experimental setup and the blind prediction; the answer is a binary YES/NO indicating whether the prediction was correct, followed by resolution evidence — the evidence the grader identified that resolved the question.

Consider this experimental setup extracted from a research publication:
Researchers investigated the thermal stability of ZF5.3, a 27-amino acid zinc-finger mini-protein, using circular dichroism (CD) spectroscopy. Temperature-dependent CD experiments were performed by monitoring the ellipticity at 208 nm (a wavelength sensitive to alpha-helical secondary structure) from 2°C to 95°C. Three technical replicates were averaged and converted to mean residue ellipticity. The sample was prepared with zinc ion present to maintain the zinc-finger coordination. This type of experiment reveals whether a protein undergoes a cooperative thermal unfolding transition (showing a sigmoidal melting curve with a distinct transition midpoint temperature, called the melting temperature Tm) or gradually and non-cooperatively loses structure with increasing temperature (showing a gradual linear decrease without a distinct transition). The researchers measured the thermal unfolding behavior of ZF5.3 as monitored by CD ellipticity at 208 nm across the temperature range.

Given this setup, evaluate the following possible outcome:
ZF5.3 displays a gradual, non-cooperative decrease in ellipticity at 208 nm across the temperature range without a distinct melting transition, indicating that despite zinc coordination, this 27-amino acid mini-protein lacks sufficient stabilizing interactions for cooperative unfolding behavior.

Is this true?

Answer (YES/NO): NO